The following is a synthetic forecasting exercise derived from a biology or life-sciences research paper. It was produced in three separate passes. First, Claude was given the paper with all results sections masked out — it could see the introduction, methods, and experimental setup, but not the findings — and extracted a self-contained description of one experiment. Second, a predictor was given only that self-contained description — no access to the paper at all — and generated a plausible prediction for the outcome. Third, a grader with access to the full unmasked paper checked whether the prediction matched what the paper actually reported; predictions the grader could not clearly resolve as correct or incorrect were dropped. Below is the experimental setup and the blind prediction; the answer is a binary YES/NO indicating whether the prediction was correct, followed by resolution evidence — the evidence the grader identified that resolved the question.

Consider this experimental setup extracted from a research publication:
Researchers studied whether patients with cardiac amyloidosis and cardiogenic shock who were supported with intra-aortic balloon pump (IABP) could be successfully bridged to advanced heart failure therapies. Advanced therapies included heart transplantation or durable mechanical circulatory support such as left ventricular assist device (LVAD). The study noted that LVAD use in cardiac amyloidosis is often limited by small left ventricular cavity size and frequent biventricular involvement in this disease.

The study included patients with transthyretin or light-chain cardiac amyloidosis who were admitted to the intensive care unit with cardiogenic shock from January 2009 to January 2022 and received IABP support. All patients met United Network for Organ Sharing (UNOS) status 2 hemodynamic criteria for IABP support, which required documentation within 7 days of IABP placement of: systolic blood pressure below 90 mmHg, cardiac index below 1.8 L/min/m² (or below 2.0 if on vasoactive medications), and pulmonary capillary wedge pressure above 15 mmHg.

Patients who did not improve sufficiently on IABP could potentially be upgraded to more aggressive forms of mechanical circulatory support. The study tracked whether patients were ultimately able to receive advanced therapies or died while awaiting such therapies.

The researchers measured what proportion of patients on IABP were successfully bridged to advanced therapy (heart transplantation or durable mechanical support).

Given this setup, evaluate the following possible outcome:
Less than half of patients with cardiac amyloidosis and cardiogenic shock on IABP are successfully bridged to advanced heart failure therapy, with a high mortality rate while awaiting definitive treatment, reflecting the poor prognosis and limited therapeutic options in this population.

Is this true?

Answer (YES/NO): NO